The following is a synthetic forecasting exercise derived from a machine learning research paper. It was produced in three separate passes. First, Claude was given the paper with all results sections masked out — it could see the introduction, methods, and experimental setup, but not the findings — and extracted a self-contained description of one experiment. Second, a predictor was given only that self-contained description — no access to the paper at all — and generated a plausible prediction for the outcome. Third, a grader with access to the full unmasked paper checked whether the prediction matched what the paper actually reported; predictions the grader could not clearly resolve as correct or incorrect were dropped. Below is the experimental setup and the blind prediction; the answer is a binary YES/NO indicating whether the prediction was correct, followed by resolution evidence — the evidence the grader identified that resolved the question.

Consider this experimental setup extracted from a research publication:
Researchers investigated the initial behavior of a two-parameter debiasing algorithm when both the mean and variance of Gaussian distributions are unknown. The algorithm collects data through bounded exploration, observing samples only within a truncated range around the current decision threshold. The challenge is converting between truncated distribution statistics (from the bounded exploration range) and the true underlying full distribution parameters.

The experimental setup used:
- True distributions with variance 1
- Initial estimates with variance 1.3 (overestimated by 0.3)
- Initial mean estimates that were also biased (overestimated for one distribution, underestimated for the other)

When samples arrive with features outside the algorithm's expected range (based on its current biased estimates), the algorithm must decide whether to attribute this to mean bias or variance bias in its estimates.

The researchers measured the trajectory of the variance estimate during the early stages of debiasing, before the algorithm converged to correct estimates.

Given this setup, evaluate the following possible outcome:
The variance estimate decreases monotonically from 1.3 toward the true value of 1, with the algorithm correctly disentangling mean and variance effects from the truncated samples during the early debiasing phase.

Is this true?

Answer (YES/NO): NO